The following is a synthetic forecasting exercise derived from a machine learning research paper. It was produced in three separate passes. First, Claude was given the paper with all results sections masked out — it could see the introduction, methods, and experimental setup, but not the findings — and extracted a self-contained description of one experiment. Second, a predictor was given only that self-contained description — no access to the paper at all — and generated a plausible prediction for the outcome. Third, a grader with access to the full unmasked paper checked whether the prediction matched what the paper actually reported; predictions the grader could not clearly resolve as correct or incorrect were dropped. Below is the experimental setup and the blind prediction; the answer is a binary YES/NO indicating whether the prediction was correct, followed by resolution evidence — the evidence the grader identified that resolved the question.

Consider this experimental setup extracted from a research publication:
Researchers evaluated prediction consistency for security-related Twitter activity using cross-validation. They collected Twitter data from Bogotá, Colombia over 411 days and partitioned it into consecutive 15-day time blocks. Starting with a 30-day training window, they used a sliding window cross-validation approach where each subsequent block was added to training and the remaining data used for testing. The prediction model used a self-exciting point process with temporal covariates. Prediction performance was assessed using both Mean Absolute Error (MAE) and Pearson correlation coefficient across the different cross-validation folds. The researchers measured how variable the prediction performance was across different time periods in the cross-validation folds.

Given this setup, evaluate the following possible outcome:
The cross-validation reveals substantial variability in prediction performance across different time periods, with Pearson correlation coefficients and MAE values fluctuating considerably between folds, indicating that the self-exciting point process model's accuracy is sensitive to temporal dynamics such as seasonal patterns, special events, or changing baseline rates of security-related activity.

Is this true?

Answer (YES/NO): YES